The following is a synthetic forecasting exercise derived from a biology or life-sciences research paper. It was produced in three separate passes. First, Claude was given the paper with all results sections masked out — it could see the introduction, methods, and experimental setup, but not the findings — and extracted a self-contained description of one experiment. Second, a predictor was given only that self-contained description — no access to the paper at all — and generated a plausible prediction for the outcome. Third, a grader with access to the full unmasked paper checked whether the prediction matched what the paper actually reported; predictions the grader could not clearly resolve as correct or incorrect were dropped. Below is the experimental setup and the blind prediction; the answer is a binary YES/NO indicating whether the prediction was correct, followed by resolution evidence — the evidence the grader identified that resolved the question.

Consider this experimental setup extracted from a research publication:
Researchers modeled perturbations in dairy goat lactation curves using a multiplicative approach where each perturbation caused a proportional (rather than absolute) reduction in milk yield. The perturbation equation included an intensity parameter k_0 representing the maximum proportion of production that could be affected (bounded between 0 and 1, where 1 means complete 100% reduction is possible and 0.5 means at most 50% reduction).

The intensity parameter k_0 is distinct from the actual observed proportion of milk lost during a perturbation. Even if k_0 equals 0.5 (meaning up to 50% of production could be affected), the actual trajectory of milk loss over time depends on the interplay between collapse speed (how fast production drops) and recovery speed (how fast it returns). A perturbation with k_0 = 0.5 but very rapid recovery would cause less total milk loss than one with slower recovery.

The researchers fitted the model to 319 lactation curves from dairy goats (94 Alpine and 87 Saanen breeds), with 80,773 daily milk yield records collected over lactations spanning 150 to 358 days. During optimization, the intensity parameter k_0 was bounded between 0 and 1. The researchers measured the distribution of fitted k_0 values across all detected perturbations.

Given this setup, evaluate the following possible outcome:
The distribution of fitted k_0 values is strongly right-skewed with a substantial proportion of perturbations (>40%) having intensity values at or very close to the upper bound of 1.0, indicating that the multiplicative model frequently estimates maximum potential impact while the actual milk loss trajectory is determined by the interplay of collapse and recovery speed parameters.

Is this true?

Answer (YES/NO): NO